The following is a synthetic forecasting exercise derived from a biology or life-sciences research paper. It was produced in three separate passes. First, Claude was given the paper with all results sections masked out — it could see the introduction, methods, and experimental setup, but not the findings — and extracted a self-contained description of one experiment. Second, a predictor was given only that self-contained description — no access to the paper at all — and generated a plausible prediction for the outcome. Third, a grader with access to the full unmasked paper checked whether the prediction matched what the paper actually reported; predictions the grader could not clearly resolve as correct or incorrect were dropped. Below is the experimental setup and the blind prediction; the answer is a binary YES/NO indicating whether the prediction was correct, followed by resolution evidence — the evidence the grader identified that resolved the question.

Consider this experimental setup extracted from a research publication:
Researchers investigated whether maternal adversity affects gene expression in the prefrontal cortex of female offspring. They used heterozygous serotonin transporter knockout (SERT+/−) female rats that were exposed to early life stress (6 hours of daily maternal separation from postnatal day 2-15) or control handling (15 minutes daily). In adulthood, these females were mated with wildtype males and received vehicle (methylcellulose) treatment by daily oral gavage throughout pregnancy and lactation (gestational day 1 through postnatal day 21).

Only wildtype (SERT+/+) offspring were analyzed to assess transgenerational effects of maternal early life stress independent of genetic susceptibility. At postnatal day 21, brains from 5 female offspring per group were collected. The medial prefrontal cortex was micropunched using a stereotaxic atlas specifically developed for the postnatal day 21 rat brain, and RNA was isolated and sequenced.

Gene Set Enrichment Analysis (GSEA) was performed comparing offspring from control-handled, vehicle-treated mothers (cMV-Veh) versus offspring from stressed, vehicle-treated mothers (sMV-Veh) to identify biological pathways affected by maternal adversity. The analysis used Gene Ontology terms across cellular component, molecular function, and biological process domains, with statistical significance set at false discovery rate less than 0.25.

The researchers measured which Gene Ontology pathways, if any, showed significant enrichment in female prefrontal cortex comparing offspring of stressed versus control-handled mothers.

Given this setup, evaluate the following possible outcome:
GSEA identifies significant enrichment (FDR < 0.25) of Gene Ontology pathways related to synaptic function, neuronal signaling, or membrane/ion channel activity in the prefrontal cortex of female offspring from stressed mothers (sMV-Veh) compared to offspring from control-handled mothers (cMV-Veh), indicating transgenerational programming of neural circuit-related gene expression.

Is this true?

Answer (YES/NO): NO